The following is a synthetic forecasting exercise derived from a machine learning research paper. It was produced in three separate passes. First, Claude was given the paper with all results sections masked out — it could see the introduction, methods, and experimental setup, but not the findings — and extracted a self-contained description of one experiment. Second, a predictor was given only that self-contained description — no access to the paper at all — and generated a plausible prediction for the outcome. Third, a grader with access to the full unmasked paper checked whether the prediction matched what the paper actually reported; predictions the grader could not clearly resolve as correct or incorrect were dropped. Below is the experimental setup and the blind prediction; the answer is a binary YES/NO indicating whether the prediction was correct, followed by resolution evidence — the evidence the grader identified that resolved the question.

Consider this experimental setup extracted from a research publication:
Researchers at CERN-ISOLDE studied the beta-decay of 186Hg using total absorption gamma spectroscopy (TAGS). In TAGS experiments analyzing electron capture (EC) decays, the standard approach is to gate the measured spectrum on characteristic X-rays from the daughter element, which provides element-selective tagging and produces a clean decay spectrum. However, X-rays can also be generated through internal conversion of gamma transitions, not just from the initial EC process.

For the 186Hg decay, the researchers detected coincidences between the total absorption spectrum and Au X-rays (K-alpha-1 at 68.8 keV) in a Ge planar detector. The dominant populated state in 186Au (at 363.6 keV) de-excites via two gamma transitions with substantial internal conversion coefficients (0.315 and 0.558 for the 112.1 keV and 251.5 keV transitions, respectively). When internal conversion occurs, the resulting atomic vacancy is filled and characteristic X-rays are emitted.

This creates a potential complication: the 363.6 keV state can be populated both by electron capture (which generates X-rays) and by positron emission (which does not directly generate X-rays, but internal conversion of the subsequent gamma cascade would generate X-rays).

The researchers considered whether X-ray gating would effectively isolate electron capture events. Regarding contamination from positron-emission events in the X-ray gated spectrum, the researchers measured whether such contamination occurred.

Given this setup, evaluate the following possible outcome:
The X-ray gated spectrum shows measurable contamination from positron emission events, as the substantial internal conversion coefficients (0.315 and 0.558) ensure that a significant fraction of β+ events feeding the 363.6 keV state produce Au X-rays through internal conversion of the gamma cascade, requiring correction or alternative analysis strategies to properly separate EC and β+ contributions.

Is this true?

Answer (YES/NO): YES